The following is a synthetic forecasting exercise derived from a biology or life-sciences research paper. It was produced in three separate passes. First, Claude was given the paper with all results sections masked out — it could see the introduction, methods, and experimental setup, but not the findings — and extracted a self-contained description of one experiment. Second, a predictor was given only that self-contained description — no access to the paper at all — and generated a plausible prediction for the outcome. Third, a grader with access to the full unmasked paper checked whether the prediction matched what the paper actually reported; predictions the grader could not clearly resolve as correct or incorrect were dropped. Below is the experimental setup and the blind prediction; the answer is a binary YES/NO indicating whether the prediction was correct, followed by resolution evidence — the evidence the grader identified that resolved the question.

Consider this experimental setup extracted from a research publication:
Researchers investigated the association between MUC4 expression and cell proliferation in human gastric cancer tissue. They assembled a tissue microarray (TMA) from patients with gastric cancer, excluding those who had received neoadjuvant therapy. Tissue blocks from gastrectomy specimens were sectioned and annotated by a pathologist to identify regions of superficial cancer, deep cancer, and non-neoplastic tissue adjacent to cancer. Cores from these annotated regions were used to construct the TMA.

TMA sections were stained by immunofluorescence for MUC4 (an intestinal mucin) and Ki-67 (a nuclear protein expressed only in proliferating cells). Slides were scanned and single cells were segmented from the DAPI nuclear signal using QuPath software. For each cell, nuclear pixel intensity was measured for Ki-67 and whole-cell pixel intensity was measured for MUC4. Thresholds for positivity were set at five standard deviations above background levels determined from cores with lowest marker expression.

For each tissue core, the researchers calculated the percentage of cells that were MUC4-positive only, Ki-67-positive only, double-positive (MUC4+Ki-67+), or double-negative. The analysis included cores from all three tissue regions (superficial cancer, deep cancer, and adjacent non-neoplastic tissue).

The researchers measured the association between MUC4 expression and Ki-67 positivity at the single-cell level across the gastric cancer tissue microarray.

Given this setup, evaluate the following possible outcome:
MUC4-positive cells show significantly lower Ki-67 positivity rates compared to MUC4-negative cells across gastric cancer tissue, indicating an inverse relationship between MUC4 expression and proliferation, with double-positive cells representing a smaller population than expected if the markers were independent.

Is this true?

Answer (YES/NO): NO